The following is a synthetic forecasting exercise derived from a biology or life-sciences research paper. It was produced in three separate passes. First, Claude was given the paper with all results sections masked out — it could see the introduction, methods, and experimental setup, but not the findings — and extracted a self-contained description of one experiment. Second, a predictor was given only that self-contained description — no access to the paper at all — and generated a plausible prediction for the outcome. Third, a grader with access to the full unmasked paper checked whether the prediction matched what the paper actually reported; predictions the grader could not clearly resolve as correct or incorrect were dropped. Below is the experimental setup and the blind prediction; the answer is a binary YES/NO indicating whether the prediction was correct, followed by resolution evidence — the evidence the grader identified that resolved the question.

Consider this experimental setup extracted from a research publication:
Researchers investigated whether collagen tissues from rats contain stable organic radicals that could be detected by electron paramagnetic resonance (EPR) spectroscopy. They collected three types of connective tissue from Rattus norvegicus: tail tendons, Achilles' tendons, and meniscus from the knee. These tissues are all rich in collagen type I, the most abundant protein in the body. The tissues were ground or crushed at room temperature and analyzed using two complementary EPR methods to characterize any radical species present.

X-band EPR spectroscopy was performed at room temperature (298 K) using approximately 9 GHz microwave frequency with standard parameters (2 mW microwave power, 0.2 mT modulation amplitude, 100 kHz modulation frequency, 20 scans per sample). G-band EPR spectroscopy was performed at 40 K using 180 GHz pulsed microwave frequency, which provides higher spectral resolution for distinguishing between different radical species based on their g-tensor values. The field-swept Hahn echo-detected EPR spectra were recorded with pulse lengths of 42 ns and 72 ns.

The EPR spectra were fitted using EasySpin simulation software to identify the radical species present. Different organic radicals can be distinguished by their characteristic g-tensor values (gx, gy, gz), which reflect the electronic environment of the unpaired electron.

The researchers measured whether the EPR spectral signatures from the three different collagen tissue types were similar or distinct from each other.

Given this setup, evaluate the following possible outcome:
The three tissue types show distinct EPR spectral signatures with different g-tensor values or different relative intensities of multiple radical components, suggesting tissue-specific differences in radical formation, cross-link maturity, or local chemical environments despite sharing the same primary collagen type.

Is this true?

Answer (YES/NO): NO